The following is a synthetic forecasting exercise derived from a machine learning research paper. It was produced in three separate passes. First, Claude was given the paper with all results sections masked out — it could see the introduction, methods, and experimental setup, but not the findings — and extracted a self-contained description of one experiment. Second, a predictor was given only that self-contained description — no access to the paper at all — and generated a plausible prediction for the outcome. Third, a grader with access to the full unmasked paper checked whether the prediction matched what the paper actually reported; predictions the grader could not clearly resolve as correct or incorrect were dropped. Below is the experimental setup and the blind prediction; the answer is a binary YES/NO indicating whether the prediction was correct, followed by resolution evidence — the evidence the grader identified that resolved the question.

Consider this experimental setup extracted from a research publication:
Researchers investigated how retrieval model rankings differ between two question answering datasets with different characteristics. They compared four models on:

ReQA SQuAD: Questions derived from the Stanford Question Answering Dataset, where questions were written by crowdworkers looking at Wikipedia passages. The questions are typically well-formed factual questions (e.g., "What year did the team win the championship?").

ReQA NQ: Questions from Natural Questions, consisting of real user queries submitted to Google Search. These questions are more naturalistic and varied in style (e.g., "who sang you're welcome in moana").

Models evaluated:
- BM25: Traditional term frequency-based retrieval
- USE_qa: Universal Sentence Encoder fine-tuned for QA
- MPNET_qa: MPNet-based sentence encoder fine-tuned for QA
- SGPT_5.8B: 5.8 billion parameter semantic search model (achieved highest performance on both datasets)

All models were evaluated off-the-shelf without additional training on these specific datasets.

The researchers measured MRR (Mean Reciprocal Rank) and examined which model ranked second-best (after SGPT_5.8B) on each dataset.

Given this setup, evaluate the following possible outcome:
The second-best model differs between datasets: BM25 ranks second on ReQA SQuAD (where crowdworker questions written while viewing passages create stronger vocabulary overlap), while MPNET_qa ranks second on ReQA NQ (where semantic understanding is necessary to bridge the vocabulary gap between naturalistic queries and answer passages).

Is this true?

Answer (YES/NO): YES